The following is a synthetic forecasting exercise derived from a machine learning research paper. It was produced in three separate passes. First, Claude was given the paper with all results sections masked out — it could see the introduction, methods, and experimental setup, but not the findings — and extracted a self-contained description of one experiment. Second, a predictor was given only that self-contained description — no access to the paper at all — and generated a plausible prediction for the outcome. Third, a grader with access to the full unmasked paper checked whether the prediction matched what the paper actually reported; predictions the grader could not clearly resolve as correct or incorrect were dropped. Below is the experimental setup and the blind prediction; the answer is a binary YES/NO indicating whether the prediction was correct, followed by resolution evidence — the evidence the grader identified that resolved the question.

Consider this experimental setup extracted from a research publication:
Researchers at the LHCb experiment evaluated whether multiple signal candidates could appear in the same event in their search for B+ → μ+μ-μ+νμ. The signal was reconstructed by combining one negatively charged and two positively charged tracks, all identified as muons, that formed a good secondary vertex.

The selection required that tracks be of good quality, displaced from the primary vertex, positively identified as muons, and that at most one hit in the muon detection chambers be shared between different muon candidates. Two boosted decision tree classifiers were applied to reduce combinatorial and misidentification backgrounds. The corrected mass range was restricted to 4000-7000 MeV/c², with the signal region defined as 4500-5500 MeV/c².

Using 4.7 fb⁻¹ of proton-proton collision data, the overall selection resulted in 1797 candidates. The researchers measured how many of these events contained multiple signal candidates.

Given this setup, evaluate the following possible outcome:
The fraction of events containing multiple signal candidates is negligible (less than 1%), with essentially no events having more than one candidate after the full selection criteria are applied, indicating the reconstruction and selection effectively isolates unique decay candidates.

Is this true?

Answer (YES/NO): YES